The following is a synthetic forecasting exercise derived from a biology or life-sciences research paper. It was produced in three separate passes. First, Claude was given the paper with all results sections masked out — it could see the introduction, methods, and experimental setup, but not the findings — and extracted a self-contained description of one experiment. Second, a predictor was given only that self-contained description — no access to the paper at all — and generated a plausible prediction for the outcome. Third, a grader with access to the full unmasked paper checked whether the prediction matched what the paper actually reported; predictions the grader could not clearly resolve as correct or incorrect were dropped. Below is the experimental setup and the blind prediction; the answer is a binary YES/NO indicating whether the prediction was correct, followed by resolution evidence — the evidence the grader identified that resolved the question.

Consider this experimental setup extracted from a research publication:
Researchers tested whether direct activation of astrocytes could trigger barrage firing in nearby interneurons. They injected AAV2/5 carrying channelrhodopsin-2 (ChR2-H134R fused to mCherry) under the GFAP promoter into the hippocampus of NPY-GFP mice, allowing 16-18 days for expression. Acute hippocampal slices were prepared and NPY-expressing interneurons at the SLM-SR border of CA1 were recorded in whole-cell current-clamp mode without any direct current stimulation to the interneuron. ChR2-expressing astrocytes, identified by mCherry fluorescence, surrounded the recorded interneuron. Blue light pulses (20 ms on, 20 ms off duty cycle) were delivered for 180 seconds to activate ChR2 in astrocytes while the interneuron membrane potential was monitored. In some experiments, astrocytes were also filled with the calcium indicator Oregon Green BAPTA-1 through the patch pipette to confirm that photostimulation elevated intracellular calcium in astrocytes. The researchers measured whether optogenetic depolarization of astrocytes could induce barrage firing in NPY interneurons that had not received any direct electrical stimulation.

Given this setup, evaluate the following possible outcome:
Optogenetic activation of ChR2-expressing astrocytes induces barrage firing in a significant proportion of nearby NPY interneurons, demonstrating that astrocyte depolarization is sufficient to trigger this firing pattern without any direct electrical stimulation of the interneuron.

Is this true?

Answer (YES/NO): NO